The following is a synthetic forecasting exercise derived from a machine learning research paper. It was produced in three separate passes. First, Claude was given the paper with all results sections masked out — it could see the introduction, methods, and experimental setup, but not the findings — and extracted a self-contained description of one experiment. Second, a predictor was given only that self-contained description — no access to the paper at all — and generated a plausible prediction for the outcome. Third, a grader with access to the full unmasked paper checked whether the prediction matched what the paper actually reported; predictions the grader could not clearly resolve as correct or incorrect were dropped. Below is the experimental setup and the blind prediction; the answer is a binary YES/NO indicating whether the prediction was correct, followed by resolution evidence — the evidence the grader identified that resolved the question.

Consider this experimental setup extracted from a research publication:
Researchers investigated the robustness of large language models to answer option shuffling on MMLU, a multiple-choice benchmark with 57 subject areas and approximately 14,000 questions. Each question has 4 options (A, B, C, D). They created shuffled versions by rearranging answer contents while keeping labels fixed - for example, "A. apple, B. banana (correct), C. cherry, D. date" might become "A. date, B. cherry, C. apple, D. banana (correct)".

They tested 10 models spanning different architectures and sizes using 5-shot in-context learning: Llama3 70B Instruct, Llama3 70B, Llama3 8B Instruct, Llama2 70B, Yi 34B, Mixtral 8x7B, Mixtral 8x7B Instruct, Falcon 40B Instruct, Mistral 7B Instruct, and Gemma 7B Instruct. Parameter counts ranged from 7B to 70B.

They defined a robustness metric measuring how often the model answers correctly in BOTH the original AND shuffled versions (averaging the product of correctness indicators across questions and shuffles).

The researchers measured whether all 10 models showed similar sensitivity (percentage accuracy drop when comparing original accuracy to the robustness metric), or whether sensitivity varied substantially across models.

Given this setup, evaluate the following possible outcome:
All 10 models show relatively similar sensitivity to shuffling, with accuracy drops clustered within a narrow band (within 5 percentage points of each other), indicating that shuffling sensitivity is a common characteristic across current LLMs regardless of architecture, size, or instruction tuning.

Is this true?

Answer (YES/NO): NO